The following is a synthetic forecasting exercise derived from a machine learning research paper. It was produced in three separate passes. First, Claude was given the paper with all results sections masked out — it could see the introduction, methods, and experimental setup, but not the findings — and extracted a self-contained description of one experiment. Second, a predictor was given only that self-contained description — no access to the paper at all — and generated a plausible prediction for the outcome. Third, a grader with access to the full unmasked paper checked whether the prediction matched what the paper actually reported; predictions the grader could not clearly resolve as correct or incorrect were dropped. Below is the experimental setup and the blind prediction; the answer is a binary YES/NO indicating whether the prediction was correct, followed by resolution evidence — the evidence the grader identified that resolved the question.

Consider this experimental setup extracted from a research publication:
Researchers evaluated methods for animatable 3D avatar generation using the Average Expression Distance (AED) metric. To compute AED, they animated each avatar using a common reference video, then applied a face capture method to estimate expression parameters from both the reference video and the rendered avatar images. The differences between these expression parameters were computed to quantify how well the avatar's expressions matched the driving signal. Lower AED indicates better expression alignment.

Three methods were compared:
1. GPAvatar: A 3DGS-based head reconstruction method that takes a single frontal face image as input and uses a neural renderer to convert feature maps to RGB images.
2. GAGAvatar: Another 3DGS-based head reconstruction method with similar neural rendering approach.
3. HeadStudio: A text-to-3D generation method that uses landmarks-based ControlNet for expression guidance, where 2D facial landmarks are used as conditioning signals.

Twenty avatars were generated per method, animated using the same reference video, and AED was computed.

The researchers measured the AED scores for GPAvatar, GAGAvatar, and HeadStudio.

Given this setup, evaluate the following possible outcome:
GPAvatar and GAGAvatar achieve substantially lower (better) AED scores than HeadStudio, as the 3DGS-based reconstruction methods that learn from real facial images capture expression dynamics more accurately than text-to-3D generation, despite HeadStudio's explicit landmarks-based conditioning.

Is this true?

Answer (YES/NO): YES